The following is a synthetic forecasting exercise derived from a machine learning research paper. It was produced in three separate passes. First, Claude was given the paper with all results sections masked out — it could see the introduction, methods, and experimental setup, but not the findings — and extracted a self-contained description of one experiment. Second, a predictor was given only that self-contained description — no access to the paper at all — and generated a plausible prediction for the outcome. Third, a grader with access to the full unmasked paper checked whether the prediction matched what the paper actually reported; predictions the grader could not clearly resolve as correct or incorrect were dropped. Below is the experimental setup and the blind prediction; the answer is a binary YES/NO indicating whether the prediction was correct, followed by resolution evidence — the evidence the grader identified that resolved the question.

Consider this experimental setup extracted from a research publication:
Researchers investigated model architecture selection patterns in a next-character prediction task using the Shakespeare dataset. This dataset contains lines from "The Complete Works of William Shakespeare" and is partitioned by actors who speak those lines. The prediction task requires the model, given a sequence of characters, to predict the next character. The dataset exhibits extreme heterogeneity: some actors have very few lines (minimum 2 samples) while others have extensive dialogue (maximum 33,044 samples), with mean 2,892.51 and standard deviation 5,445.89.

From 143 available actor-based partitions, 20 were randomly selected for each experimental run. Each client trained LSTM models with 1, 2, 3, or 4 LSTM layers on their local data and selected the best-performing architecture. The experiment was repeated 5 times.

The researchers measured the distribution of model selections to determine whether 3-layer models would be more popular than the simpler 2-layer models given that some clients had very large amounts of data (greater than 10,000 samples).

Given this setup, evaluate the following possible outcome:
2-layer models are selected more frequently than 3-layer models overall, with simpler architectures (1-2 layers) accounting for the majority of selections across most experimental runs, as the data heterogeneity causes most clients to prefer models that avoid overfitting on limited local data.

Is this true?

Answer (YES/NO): YES